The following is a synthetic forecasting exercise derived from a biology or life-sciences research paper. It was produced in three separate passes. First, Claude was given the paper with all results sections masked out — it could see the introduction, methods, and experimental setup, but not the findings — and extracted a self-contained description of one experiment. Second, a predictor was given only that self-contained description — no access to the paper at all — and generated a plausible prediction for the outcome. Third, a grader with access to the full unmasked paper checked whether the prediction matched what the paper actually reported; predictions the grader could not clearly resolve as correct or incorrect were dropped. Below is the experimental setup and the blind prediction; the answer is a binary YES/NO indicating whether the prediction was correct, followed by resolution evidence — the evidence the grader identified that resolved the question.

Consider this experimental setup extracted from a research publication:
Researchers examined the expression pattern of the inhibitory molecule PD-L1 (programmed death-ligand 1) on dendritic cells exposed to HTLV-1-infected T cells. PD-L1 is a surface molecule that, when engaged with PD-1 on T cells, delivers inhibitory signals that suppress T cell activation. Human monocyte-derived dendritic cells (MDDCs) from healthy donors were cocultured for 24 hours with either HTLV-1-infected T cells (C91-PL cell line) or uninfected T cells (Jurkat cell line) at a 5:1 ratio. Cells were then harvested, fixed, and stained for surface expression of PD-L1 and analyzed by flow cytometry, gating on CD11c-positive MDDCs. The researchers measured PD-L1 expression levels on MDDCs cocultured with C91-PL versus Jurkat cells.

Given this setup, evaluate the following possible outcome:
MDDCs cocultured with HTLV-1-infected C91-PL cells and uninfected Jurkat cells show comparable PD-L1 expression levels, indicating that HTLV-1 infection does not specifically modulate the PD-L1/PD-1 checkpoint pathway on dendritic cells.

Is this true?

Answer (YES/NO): YES